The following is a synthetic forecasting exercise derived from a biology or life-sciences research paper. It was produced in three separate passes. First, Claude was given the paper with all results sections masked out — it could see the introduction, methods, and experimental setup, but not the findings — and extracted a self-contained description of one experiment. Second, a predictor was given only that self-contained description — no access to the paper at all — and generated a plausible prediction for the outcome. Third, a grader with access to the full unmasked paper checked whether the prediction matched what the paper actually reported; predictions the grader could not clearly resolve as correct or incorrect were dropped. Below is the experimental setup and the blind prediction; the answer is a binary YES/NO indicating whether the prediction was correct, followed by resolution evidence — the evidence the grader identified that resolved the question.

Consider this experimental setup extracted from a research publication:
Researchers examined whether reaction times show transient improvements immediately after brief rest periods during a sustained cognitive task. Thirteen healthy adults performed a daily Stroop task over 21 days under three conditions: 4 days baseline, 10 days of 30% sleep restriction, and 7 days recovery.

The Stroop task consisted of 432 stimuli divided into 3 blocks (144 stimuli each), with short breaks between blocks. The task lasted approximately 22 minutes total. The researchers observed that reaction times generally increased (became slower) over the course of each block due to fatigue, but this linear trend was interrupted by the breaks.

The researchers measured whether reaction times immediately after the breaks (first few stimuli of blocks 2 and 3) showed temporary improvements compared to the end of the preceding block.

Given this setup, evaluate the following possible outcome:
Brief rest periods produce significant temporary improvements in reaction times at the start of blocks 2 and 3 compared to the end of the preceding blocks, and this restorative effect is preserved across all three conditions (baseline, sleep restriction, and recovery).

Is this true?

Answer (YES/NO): NO